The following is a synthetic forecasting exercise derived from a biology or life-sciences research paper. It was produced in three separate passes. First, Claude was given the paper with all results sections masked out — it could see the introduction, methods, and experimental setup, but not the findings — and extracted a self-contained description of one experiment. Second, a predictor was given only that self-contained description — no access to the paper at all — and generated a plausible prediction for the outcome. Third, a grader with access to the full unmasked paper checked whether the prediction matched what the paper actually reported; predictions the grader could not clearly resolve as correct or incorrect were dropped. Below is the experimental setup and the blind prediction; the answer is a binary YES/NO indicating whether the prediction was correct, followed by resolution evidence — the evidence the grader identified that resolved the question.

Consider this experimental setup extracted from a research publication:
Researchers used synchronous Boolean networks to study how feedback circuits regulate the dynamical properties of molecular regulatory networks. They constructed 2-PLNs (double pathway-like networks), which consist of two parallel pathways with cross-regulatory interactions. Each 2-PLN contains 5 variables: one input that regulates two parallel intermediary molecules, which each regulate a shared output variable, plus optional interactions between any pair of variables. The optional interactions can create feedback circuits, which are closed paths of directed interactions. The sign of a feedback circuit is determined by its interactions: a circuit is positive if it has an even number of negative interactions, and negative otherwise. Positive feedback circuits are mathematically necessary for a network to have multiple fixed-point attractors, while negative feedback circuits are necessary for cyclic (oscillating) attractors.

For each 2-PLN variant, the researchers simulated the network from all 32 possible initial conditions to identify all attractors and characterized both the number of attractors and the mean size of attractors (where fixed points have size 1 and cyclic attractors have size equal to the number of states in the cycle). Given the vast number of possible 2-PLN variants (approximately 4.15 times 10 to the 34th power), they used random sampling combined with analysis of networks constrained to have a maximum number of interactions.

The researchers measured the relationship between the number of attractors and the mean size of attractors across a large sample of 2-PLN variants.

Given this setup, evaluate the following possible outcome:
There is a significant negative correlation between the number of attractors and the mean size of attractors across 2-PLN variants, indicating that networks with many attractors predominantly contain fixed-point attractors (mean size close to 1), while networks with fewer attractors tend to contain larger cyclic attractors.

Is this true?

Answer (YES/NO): YES